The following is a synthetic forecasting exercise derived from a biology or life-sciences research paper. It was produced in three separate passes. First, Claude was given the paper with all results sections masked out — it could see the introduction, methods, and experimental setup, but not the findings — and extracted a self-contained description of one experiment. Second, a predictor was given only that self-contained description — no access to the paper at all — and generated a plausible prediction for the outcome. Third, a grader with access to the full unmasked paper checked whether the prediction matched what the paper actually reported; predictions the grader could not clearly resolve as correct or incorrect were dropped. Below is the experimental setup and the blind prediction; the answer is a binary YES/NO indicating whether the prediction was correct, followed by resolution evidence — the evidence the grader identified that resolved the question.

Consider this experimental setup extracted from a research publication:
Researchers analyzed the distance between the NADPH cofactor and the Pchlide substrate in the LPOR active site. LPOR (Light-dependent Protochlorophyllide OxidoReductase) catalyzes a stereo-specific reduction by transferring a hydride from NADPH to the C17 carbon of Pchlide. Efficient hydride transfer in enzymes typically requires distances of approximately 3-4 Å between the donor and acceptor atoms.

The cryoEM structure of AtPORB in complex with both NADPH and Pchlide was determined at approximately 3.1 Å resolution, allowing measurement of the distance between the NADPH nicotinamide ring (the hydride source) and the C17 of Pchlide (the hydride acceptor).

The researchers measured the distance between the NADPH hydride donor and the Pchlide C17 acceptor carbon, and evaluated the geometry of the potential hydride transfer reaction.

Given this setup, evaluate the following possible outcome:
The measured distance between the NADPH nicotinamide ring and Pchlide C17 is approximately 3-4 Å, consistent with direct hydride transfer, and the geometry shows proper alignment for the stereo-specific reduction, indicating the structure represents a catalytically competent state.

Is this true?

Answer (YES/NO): NO